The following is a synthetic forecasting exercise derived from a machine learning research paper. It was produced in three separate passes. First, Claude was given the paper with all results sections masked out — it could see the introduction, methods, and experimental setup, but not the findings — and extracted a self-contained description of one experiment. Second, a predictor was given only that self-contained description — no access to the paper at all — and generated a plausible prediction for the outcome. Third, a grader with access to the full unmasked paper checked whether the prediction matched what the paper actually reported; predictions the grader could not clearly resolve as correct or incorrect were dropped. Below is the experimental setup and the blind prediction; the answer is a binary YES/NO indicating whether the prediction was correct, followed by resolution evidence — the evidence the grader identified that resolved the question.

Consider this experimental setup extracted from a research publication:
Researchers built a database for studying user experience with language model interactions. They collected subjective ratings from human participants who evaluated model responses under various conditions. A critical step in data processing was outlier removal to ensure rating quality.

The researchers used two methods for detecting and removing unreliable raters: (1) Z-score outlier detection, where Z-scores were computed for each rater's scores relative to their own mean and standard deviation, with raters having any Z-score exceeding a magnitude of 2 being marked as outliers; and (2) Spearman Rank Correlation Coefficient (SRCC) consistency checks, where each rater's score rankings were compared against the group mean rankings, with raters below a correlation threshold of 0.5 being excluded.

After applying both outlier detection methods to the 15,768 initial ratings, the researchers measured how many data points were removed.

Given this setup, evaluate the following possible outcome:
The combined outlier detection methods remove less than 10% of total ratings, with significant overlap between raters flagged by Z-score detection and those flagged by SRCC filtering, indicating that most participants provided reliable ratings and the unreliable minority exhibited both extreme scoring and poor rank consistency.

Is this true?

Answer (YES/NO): YES